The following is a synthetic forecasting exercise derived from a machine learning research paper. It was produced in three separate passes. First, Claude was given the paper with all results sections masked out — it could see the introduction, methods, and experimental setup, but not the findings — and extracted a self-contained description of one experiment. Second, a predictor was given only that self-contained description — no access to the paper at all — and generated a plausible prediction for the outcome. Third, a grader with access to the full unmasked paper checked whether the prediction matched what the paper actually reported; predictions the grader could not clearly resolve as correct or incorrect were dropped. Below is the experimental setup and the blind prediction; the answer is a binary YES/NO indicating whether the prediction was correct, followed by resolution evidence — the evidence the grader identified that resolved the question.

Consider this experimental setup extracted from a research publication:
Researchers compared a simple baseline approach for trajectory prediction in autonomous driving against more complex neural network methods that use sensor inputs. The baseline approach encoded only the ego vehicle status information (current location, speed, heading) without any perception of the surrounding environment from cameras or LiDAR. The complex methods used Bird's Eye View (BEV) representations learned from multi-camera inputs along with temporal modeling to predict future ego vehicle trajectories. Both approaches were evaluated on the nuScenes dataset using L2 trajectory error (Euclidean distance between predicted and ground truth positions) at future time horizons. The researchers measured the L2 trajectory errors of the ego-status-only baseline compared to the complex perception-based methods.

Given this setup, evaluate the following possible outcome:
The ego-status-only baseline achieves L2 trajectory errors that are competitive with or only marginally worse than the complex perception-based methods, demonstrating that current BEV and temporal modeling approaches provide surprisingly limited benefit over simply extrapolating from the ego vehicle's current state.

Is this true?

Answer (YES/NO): YES